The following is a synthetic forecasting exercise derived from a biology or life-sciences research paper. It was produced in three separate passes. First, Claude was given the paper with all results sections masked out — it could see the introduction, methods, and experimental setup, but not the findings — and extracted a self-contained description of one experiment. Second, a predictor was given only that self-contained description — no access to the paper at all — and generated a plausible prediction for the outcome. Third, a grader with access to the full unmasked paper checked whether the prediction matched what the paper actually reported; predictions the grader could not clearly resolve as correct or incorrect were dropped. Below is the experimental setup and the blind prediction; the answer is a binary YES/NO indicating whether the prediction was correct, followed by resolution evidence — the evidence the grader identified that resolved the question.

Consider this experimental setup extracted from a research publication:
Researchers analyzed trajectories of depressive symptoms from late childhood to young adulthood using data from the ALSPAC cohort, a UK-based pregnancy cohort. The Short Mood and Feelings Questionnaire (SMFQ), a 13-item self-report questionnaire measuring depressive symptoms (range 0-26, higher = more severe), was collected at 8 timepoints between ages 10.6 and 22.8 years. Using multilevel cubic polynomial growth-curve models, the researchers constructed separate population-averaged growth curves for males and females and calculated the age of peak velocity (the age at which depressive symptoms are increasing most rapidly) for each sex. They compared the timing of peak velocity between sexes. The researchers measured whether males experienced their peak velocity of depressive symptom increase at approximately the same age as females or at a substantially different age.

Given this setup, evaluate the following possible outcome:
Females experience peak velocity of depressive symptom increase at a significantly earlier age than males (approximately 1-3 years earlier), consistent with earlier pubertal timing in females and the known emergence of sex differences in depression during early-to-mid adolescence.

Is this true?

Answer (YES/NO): YES